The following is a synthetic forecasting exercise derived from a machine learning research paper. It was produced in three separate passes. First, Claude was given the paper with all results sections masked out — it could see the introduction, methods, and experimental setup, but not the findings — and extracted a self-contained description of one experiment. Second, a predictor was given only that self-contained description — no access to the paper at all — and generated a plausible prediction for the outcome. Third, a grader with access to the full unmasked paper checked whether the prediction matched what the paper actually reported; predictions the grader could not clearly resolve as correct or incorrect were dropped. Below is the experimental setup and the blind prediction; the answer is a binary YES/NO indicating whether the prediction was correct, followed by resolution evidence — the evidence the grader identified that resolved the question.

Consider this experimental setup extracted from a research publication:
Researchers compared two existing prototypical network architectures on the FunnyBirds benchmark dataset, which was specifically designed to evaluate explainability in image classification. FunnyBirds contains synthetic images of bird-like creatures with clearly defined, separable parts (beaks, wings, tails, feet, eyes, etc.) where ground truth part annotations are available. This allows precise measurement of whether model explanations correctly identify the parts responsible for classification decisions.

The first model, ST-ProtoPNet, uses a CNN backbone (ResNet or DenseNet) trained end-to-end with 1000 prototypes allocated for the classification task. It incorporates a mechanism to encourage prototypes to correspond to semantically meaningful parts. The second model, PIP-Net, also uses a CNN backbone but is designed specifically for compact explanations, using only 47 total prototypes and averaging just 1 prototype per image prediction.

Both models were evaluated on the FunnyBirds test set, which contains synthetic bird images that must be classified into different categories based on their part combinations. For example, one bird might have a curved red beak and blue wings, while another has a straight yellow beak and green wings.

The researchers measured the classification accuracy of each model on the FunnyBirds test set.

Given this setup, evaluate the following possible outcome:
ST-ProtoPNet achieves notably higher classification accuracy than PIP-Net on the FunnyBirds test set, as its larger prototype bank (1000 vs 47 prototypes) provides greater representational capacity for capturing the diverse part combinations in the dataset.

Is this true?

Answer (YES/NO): YES